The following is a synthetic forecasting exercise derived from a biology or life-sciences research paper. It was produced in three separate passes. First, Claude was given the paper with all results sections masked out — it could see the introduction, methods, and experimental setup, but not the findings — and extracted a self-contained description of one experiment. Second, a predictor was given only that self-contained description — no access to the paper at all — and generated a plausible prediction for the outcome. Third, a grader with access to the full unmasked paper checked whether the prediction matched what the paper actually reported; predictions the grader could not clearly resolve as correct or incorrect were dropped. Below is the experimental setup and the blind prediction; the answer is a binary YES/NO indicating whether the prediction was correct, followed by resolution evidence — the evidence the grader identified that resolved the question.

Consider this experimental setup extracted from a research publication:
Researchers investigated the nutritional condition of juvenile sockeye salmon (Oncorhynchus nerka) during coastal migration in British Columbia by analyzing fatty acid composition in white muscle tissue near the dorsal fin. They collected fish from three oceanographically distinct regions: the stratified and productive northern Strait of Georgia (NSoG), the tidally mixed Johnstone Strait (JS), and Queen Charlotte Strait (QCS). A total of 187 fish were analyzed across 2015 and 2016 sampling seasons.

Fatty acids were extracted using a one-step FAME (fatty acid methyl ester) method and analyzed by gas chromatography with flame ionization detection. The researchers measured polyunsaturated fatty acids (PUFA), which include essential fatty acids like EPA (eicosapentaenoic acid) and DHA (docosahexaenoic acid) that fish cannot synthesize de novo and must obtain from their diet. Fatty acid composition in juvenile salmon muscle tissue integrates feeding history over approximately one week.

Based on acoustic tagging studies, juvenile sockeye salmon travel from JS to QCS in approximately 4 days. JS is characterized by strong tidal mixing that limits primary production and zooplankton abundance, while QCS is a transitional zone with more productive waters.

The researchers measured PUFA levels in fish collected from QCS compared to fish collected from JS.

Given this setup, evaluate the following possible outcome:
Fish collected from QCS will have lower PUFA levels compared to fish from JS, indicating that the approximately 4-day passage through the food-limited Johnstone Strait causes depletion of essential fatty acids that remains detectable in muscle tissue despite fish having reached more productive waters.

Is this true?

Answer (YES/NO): NO